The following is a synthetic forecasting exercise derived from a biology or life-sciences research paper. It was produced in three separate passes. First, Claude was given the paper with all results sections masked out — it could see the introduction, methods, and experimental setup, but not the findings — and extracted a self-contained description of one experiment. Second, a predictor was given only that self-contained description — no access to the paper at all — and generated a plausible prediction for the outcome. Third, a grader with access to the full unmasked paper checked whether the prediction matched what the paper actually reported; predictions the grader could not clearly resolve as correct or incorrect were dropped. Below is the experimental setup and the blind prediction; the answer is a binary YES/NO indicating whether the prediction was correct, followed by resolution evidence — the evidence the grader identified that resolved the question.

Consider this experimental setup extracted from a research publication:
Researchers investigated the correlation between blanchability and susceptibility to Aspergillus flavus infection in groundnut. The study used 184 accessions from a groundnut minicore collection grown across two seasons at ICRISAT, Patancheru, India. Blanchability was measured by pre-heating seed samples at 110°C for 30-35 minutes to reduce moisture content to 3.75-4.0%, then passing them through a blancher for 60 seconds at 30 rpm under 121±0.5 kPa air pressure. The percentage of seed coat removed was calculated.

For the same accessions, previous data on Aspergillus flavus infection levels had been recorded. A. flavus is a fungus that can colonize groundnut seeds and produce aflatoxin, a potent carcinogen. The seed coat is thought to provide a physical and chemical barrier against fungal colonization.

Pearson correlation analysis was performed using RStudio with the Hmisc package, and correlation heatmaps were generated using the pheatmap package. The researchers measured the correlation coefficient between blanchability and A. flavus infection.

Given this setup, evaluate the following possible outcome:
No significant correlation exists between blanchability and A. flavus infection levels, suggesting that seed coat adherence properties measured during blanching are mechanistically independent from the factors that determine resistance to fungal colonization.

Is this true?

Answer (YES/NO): YES